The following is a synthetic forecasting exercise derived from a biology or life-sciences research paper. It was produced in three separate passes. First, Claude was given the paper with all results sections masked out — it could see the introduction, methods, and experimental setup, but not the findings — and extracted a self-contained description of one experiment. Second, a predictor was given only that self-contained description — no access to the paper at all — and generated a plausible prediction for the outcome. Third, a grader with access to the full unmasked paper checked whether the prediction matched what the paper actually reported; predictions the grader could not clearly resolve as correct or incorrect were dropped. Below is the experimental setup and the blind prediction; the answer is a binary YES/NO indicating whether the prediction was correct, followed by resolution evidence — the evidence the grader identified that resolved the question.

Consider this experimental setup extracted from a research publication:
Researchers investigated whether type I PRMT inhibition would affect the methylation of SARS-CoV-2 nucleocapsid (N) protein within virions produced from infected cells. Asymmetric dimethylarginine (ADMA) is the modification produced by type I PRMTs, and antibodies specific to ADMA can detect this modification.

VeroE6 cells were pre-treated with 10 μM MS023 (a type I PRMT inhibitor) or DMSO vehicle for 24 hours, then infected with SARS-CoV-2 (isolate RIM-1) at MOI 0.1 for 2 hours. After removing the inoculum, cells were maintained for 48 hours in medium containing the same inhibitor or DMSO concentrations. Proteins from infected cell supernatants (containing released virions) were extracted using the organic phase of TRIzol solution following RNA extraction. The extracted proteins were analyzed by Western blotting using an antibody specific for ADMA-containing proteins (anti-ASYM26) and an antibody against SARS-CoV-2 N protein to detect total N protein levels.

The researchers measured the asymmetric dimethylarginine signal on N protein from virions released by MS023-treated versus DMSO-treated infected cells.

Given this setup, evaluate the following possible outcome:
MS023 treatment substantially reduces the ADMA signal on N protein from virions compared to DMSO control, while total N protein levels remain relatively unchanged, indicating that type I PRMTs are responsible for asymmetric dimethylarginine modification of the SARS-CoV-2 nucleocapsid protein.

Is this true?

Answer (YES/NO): NO